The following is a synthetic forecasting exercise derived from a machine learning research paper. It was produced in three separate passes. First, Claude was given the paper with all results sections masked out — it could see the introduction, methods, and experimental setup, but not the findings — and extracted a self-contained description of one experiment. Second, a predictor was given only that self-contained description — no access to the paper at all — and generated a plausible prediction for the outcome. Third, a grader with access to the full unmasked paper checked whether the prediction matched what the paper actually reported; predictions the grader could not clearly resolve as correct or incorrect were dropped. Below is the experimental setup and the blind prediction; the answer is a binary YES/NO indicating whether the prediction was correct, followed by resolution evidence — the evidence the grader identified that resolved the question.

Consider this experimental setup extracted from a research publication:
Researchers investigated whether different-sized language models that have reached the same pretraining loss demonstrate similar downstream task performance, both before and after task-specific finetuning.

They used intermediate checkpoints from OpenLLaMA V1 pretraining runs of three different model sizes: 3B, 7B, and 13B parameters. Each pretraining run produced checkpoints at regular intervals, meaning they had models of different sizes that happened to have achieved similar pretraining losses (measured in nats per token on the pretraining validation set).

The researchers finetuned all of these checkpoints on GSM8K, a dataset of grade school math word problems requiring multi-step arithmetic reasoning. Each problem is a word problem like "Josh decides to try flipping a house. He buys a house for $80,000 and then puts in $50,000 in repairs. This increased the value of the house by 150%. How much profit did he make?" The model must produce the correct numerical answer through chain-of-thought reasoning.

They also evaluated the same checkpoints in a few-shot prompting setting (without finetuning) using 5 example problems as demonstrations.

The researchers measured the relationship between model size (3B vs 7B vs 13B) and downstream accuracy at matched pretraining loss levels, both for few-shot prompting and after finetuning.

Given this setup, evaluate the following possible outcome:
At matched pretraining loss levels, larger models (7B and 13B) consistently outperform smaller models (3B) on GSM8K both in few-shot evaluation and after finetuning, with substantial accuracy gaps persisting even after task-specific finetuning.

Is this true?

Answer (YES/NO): NO